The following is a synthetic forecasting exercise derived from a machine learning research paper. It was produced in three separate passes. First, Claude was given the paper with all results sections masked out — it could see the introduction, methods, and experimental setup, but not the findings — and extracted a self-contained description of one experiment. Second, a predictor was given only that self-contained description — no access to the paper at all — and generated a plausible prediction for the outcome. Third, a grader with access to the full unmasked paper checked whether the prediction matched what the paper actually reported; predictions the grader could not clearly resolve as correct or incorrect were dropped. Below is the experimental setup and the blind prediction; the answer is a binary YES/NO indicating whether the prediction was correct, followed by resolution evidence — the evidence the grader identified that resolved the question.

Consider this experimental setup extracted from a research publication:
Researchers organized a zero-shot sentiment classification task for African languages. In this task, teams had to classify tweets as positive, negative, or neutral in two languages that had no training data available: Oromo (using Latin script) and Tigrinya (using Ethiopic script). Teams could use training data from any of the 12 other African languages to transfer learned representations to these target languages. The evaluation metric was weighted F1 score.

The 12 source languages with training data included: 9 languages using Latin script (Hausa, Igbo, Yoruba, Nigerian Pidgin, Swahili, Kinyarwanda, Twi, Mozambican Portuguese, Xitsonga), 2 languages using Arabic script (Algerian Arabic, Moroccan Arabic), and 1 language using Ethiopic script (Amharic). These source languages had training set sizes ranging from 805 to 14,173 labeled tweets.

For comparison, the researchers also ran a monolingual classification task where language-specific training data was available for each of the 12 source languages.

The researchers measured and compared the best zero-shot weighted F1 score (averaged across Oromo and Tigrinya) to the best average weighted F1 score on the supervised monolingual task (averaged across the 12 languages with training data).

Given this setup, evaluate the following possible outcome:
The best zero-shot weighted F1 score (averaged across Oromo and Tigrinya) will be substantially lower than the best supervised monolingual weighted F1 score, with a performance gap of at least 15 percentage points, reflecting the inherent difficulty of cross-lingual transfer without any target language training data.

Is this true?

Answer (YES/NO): NO